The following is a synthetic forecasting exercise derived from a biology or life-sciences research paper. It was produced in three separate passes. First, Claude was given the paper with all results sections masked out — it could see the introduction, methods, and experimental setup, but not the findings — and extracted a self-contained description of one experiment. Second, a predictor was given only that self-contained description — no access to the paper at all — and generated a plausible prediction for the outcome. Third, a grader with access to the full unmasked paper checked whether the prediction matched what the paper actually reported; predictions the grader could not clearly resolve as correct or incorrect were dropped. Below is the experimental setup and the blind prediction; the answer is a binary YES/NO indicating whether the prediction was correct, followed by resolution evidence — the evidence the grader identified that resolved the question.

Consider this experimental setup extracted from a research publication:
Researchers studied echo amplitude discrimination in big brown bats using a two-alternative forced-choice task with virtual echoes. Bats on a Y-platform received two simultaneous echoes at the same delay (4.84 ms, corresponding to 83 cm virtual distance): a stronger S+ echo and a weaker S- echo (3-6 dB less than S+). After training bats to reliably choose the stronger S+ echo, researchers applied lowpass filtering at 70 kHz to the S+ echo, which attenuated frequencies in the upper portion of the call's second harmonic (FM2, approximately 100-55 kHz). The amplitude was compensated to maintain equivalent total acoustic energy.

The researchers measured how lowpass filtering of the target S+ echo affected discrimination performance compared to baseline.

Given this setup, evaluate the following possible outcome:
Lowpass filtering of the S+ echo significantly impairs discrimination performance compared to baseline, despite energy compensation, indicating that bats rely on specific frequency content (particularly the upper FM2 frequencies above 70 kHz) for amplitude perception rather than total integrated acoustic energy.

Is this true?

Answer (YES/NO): YES